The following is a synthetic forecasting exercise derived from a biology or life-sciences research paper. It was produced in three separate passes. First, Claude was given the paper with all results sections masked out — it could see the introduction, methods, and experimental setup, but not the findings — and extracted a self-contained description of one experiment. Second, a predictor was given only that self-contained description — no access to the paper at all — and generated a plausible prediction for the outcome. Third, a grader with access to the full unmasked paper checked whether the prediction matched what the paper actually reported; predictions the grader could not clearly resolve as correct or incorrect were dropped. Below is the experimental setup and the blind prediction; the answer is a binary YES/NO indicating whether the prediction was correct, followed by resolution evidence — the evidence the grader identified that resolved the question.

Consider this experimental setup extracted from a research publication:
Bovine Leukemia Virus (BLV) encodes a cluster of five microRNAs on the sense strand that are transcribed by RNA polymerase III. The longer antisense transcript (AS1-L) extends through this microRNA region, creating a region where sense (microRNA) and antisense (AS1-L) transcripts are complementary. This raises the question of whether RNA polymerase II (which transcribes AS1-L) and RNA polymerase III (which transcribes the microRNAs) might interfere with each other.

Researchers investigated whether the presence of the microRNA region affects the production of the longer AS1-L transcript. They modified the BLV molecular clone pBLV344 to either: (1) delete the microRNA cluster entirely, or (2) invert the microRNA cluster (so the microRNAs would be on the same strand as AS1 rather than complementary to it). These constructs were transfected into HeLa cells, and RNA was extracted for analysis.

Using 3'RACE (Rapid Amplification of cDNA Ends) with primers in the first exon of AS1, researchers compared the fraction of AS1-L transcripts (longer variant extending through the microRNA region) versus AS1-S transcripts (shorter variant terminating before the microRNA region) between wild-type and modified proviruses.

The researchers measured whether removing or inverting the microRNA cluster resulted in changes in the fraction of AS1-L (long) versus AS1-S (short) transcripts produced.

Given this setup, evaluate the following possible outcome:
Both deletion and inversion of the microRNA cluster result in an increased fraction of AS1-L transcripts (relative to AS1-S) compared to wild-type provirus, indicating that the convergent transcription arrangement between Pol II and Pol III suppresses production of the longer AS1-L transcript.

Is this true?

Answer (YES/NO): YES